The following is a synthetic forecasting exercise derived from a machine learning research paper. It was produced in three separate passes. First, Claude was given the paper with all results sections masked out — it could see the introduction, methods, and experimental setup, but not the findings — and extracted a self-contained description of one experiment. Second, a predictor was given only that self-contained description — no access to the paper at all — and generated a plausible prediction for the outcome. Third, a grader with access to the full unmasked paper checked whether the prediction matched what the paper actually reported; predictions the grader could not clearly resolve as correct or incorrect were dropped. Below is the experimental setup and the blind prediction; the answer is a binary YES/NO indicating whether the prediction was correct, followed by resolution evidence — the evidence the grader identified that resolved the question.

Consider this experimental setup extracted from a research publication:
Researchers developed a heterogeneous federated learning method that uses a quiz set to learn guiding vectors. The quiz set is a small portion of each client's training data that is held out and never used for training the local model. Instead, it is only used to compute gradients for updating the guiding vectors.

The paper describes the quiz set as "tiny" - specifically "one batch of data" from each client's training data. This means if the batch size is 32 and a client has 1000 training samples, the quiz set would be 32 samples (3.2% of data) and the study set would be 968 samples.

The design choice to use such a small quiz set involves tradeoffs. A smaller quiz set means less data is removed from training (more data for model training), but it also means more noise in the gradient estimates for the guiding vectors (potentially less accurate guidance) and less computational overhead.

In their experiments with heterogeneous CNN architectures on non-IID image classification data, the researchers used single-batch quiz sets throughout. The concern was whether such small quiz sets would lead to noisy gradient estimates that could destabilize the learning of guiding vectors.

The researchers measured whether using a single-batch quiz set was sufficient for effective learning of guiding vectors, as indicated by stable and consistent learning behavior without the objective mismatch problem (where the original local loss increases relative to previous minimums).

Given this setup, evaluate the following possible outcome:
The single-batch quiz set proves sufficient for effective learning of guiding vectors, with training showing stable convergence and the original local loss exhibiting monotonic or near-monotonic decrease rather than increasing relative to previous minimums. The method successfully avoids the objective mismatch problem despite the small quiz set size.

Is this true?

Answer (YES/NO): YES